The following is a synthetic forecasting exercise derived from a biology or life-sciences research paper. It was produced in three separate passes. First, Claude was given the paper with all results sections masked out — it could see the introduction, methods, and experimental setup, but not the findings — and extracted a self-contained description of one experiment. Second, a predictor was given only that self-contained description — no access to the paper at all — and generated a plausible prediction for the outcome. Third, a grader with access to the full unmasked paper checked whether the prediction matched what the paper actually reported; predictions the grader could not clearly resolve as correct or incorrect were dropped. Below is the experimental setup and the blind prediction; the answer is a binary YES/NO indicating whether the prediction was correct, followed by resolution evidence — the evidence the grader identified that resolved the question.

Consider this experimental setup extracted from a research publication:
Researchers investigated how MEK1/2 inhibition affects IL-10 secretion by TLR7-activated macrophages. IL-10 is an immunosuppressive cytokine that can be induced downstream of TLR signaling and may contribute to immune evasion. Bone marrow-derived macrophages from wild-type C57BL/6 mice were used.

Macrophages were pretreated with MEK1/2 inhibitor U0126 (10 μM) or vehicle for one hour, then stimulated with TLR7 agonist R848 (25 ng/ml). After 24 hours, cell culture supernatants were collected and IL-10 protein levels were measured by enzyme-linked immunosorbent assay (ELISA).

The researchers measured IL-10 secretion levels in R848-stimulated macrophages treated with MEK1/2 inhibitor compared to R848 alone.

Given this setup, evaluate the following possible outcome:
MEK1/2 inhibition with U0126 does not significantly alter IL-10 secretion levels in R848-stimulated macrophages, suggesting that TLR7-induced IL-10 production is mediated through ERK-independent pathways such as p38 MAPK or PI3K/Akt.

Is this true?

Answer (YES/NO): NO